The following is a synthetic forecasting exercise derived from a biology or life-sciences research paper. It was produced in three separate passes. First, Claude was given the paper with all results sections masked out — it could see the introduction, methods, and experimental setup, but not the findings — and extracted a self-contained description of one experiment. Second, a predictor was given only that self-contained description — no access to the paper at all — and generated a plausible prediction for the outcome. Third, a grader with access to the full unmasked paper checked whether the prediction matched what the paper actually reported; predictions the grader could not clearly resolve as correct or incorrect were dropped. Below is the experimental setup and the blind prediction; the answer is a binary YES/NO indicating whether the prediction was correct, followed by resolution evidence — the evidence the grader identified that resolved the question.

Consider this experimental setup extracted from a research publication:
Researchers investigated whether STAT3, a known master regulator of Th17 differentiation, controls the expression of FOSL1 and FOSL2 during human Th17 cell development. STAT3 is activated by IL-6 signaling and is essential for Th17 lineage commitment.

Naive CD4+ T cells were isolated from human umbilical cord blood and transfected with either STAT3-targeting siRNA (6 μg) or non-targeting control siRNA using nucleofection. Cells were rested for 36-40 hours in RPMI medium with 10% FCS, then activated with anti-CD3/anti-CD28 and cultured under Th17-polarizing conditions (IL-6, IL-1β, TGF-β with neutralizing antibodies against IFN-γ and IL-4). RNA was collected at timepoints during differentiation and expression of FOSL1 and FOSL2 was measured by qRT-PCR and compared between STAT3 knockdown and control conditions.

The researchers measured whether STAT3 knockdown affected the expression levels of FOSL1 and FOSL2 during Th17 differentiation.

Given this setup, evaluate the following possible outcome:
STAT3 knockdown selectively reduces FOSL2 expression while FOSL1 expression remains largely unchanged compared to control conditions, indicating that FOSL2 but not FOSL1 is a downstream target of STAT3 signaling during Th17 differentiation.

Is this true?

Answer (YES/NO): NO